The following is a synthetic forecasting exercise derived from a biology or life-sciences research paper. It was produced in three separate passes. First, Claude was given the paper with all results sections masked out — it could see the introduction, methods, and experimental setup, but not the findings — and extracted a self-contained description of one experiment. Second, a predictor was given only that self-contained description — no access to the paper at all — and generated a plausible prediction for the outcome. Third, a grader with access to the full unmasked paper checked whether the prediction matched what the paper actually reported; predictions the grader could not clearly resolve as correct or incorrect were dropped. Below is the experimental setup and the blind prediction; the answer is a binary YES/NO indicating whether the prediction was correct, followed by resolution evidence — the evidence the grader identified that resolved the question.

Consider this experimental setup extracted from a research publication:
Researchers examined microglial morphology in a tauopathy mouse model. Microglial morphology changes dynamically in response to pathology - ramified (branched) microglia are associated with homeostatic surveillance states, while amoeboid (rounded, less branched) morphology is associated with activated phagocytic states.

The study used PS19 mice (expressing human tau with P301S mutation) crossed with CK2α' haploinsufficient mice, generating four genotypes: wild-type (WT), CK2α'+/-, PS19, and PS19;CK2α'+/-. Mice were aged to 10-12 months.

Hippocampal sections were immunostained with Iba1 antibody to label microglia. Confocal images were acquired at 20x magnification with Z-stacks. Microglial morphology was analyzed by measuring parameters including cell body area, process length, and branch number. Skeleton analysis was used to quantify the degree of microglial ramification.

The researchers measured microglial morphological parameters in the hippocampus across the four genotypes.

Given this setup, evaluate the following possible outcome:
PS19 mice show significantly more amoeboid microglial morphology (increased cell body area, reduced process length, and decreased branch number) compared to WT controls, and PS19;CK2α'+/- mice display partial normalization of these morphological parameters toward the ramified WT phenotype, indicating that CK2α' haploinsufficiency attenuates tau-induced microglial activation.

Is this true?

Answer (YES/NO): NO